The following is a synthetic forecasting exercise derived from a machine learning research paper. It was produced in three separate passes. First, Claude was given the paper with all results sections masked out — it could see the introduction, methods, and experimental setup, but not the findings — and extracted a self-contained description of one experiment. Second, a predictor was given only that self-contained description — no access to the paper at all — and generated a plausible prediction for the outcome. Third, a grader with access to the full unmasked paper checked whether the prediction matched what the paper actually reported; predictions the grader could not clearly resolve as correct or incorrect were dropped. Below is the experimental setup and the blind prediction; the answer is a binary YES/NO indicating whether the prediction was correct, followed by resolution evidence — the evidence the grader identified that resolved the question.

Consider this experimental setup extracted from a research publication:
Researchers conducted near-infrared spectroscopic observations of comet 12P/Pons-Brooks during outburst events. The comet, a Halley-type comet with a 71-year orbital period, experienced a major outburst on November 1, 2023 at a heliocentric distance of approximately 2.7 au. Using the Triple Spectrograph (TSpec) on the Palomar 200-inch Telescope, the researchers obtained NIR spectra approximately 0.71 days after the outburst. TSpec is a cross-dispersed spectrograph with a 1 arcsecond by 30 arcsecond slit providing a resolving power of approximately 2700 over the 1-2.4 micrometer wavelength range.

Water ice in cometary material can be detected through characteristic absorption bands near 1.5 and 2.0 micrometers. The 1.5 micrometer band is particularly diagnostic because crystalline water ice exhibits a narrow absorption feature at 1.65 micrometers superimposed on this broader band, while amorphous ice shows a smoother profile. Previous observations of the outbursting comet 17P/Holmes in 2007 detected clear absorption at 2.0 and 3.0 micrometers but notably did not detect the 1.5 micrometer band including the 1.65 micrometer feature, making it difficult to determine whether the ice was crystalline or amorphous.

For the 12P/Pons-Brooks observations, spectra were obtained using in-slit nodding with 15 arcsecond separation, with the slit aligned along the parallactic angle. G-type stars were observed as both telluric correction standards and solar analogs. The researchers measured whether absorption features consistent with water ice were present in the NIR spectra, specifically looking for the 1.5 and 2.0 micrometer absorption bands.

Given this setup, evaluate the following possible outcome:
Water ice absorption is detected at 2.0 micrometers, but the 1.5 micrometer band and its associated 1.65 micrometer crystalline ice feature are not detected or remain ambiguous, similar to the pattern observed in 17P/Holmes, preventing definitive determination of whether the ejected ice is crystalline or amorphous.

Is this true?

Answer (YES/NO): NO